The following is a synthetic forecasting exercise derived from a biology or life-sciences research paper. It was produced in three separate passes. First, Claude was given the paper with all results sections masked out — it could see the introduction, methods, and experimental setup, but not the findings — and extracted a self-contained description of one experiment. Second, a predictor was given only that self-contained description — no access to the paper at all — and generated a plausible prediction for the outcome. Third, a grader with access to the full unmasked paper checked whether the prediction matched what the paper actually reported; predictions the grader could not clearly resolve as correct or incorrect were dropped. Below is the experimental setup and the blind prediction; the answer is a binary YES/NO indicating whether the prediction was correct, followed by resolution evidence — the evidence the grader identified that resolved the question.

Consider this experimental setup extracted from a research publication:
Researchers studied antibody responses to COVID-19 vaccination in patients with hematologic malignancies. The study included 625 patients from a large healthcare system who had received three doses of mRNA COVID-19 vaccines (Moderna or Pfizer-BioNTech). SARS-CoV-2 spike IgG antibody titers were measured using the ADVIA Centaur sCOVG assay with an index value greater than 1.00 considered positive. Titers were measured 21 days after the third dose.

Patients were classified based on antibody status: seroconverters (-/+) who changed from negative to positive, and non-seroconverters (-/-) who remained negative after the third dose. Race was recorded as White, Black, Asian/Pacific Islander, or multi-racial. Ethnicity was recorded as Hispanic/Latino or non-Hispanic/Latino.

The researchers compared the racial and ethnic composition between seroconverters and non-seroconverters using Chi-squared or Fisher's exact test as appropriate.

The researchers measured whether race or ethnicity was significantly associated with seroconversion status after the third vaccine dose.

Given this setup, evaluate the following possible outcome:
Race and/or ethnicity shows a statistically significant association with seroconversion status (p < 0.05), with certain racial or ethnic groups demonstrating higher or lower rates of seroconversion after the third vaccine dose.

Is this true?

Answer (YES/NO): NO